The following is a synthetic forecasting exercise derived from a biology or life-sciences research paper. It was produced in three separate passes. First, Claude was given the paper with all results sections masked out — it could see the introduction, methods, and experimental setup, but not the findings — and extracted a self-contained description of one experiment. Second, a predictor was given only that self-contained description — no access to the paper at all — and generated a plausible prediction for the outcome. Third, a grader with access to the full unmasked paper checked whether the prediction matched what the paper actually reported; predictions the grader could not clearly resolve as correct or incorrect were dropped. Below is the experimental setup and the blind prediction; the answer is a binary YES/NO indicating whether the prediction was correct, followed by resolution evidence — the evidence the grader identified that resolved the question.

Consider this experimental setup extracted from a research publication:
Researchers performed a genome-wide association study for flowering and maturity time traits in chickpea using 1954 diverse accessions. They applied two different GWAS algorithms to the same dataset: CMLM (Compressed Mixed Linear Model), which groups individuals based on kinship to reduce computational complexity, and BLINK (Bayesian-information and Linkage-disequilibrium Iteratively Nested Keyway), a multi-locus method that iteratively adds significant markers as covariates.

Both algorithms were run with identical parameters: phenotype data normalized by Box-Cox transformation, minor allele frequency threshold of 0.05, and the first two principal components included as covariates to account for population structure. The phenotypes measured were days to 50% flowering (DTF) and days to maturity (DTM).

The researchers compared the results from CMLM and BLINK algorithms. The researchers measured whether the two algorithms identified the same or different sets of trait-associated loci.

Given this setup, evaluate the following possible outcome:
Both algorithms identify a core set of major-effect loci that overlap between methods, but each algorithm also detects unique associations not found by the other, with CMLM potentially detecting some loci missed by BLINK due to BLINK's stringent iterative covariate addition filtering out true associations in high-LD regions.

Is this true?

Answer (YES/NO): NO